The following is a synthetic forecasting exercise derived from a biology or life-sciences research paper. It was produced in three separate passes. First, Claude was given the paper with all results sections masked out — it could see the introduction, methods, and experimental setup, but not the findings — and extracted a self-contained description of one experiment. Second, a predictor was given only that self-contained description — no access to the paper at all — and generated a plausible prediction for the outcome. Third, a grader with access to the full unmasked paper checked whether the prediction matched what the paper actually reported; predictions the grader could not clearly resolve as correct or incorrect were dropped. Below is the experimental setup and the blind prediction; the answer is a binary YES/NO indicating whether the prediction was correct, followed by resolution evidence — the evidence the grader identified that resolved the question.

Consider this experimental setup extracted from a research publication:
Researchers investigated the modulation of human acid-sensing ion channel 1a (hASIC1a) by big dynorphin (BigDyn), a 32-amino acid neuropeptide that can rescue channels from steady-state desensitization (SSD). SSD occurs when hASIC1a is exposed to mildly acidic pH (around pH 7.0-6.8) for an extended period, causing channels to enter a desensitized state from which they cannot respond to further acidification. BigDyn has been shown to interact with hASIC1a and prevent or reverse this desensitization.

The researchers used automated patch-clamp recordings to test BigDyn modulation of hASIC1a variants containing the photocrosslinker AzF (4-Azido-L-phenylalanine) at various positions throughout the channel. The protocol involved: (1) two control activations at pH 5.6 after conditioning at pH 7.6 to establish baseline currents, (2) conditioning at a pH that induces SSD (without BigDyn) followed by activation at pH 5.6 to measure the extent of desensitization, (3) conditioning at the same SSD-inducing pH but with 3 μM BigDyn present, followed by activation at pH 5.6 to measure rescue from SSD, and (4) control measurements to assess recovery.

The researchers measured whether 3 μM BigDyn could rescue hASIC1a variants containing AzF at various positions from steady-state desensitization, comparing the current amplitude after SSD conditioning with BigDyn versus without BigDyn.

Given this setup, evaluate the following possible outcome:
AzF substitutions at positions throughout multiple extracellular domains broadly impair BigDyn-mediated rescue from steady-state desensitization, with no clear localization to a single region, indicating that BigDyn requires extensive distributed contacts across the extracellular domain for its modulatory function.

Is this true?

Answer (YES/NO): NO